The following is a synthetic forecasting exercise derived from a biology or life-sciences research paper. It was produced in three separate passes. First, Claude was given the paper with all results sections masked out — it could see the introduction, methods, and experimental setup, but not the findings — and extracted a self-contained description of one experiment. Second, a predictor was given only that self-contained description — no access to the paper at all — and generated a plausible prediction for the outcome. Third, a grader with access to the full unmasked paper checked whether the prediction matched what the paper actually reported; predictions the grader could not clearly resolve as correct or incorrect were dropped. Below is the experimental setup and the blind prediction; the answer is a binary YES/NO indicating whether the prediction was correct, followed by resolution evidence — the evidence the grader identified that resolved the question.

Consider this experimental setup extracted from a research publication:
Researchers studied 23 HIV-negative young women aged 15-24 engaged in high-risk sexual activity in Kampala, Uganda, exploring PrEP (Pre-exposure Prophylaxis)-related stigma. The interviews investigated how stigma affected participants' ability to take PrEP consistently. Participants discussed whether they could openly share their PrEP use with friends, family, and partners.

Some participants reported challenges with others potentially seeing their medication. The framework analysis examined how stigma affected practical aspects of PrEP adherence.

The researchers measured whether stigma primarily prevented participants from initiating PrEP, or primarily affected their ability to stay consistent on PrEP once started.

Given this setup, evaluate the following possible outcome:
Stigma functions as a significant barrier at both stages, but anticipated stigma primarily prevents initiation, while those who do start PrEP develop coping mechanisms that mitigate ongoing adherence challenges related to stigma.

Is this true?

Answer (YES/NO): NO